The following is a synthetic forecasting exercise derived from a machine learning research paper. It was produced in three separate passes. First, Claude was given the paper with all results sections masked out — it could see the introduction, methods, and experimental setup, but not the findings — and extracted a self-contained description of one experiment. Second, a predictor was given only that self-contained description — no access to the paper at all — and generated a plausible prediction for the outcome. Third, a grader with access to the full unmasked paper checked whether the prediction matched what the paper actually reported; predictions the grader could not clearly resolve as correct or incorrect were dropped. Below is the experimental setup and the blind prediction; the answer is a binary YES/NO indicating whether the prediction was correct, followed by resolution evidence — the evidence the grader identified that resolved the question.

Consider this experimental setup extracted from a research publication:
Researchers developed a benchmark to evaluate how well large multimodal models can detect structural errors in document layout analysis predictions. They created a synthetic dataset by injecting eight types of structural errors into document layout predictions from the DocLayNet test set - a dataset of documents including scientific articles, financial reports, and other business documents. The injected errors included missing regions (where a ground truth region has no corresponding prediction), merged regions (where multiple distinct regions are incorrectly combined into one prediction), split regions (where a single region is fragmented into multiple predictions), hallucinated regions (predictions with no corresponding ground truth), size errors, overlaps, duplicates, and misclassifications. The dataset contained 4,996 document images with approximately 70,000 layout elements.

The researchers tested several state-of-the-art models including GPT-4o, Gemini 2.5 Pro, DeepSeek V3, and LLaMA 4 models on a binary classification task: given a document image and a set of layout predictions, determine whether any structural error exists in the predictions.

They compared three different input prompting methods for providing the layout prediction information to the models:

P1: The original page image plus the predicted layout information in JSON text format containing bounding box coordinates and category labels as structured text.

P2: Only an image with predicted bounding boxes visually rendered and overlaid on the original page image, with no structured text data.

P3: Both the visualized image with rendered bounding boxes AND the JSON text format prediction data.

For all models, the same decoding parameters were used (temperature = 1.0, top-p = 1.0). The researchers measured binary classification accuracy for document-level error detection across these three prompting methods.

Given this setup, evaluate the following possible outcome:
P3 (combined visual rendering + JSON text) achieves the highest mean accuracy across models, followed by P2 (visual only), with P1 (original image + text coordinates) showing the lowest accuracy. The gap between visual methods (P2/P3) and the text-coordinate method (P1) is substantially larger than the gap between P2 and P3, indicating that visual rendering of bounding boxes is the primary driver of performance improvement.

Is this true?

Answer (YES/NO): NO